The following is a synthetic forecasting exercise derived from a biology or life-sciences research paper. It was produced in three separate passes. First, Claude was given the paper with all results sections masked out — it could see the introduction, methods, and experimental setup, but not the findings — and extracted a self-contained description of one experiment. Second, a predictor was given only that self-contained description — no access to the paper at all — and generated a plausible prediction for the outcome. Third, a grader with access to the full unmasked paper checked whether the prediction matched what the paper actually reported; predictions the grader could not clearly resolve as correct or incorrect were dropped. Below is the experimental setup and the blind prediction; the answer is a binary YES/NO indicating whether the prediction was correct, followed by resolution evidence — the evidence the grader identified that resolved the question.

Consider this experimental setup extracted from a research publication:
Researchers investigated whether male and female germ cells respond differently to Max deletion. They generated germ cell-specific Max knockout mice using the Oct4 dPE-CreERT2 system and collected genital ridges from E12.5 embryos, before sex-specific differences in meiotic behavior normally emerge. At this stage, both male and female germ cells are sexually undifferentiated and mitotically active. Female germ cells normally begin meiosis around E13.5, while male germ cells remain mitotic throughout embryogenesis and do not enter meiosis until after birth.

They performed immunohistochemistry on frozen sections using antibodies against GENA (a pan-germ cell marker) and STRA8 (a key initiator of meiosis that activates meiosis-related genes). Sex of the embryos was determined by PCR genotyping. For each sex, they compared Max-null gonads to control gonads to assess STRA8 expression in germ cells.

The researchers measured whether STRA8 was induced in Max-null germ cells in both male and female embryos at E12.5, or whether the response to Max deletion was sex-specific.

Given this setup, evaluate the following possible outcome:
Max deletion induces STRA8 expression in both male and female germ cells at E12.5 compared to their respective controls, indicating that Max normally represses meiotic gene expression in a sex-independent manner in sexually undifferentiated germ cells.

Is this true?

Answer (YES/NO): YES